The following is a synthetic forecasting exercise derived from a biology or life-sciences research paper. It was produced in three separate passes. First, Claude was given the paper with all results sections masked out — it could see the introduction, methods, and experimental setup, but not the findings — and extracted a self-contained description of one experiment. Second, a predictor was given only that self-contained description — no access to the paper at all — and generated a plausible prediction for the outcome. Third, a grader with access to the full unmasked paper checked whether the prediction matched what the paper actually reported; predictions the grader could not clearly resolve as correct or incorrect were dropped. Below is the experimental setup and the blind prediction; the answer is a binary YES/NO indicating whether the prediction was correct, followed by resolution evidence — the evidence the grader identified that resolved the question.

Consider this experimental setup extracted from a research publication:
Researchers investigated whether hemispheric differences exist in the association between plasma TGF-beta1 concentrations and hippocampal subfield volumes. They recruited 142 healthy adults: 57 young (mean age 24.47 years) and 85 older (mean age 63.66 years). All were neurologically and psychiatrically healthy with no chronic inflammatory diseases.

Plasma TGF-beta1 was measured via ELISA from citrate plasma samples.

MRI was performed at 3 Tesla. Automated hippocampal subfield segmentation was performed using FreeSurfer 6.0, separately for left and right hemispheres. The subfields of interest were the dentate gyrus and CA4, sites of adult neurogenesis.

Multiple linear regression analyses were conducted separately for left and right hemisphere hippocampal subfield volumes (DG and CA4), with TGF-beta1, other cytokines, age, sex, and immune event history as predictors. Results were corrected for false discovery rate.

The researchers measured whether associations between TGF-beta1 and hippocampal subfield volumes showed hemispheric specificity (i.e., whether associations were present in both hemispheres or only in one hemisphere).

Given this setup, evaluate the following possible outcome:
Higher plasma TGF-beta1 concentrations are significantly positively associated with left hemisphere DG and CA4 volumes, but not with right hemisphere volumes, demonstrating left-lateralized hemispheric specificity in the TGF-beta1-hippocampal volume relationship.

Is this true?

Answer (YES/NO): NO